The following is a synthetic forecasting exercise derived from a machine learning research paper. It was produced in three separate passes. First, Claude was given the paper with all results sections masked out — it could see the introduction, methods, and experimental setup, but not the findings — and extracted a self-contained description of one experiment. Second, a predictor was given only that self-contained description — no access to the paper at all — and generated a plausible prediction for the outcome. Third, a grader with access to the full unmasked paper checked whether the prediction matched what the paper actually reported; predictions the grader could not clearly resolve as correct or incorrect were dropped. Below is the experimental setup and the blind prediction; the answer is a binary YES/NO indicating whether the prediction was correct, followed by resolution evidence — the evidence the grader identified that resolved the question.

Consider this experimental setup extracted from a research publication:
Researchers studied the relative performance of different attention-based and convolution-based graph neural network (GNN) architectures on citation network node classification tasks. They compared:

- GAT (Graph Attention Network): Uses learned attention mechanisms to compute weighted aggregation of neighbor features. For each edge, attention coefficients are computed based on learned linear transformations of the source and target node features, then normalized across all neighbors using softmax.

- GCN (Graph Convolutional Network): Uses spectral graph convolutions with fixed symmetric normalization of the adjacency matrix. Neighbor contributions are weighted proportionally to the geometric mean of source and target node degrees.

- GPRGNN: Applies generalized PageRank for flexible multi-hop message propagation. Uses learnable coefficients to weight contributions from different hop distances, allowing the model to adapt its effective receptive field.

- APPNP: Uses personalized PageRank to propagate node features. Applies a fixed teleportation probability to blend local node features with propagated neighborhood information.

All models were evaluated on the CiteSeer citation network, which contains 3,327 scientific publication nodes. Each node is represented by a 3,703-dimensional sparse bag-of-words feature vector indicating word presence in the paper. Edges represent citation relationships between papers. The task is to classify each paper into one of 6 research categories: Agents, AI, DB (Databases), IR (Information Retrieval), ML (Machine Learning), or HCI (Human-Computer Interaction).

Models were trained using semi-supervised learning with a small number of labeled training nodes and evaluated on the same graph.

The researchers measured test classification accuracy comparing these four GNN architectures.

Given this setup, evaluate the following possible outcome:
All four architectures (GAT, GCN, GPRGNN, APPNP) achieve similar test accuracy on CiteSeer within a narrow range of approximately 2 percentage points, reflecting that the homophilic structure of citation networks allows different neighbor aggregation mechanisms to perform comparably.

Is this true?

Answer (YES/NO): YES